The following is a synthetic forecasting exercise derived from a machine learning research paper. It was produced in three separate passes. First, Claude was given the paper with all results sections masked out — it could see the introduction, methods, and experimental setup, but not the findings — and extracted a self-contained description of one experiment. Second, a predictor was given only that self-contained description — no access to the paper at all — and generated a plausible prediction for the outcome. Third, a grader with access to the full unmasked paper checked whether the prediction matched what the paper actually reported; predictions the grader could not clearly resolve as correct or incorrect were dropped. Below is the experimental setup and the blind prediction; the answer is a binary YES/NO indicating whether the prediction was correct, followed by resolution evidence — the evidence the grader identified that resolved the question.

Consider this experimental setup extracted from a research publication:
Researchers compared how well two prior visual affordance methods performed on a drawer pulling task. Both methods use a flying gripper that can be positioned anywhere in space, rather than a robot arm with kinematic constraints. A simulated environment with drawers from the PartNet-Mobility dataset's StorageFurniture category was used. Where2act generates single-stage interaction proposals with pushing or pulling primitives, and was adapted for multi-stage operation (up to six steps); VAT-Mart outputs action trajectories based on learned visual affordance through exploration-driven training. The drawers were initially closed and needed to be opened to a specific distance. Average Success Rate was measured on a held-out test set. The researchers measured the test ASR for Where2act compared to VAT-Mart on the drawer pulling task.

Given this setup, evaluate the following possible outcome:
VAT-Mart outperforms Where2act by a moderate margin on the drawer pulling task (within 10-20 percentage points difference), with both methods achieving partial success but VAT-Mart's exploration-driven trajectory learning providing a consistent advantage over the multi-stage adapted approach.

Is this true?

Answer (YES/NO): NO